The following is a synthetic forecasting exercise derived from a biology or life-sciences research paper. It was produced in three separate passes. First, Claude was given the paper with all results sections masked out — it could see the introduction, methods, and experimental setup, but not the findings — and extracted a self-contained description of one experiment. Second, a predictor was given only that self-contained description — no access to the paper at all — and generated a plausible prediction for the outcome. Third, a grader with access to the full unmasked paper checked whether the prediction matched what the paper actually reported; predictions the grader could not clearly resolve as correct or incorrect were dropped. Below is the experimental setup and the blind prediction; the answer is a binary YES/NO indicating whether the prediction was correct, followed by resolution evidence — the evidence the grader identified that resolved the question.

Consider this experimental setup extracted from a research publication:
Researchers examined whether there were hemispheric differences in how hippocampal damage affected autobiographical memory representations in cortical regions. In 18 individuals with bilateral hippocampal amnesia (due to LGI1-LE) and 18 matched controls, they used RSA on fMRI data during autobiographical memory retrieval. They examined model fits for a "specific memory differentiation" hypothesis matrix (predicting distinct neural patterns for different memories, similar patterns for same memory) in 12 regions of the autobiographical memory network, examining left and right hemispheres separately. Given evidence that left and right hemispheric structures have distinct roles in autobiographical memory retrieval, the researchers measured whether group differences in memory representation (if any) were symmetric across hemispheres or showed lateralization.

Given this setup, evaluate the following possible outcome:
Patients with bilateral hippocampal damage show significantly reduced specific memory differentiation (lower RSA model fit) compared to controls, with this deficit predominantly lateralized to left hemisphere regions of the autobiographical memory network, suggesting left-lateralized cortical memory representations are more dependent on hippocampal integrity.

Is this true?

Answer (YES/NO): NO